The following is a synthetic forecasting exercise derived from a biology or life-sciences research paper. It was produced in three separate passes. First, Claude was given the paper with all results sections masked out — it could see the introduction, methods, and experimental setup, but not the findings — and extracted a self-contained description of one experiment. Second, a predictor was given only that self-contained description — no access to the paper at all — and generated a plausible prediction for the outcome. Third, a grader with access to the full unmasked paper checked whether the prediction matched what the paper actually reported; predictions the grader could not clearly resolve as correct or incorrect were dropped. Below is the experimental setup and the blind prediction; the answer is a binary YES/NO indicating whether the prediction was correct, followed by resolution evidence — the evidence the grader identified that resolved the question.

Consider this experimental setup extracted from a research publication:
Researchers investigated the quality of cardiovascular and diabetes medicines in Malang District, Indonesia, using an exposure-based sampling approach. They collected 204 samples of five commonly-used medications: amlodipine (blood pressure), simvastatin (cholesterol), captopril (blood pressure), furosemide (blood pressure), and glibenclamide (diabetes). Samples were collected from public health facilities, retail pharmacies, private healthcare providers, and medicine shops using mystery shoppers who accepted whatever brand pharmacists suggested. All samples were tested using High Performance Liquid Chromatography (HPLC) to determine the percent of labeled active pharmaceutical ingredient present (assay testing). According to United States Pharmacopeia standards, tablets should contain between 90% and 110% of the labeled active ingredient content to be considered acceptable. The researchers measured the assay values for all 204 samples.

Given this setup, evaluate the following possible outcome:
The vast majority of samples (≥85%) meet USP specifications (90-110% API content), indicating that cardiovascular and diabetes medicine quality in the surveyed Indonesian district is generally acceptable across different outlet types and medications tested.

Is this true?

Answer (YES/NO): YES